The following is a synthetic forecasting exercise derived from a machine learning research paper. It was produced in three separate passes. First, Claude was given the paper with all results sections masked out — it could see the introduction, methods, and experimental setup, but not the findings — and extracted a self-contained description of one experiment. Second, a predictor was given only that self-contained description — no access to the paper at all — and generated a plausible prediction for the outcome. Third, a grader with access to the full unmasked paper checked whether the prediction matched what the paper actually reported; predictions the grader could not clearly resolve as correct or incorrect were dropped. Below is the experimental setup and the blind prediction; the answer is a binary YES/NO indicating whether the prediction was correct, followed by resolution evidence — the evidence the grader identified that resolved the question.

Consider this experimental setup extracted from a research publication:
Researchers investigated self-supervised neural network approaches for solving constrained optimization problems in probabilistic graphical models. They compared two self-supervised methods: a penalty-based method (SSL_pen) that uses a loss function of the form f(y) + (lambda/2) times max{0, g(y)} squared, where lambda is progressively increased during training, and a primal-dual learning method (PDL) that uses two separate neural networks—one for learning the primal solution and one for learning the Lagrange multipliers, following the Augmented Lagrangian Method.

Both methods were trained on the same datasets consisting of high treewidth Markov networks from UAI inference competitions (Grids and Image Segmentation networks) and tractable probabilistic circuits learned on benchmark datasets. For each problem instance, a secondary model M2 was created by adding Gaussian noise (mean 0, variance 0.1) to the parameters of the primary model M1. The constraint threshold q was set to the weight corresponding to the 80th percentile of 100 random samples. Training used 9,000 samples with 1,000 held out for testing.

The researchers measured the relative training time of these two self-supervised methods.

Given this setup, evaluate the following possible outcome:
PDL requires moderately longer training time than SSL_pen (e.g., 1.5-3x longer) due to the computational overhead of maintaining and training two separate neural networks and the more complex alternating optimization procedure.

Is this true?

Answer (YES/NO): YES